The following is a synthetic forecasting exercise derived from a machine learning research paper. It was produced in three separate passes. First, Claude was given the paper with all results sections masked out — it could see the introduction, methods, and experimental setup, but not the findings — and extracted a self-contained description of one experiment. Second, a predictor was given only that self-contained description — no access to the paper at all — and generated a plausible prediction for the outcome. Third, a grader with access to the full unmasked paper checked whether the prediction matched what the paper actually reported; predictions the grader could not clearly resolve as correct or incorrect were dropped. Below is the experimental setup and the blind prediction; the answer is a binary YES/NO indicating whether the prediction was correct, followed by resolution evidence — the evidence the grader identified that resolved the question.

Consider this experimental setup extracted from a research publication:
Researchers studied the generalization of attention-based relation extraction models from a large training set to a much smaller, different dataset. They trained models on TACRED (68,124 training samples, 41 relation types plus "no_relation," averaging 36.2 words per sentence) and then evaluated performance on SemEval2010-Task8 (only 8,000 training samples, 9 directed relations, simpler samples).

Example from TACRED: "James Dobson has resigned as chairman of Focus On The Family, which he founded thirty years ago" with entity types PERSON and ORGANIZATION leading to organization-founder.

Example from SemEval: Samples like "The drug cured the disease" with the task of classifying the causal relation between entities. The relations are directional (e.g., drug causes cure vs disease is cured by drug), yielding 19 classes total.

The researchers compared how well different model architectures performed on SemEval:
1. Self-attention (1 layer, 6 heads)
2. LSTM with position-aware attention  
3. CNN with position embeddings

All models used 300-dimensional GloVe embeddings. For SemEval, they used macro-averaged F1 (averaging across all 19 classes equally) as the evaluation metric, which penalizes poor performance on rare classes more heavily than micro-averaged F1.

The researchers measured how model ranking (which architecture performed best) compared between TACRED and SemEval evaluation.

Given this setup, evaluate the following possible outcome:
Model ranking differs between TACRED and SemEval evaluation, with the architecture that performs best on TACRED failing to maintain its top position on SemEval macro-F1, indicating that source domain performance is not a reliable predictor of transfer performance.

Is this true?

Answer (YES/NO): NO